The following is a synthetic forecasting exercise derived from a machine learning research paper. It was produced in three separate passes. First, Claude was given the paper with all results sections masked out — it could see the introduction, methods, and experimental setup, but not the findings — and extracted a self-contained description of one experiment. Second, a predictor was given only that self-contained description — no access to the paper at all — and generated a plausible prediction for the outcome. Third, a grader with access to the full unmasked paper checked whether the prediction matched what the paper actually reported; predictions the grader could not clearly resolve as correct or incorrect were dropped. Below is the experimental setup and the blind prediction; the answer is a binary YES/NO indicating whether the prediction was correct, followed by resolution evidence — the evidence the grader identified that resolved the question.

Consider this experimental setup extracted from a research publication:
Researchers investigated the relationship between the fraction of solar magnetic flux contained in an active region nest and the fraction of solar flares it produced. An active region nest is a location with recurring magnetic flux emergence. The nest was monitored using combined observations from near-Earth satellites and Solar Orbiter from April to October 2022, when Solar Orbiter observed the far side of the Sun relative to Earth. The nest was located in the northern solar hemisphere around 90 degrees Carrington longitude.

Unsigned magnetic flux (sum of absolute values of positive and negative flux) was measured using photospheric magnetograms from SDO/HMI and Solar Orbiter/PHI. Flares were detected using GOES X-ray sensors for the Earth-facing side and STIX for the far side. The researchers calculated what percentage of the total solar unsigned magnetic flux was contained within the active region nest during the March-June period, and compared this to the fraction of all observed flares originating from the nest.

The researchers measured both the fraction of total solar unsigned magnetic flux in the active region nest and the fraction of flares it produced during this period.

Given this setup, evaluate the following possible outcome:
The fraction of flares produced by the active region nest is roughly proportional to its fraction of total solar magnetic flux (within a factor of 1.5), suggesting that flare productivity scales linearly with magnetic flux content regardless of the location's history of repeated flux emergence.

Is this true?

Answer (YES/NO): NO